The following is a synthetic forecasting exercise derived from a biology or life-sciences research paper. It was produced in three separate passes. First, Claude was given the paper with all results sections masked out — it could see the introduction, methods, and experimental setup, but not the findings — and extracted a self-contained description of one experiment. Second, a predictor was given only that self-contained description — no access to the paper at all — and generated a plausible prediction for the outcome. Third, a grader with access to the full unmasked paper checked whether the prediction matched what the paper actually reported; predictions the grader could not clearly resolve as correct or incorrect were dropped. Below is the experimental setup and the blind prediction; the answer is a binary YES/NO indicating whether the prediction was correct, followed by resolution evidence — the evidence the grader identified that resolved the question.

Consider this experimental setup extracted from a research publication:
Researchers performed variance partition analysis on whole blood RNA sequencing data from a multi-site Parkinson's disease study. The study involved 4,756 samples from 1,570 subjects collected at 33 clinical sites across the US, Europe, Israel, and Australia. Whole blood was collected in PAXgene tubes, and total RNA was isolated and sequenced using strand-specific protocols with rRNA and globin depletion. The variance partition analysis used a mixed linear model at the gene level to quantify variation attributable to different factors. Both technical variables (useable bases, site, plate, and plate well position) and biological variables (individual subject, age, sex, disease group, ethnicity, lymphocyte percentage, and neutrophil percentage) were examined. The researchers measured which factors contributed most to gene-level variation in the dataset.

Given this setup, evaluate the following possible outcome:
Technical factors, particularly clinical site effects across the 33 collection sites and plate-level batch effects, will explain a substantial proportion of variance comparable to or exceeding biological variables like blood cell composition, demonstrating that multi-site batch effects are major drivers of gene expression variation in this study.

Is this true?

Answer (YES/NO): YES